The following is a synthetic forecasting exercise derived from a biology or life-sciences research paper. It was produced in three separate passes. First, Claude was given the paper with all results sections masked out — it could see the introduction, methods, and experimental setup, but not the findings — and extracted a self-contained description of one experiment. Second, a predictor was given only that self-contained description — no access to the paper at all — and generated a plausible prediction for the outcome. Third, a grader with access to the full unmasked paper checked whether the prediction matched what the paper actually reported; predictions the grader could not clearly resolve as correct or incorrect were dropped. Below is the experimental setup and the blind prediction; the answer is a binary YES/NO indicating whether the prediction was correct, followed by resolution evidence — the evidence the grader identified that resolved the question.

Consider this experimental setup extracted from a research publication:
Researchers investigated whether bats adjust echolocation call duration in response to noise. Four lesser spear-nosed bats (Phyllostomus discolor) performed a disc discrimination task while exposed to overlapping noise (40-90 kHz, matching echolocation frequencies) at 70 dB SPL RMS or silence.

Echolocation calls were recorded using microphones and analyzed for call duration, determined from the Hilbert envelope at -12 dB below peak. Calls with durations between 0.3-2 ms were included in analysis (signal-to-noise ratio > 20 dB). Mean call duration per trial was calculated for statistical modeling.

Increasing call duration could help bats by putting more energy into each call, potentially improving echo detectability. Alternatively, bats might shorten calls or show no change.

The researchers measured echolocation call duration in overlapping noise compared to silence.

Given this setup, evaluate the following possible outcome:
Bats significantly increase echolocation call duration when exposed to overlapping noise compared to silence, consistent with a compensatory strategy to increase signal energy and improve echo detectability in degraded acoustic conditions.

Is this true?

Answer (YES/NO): YES